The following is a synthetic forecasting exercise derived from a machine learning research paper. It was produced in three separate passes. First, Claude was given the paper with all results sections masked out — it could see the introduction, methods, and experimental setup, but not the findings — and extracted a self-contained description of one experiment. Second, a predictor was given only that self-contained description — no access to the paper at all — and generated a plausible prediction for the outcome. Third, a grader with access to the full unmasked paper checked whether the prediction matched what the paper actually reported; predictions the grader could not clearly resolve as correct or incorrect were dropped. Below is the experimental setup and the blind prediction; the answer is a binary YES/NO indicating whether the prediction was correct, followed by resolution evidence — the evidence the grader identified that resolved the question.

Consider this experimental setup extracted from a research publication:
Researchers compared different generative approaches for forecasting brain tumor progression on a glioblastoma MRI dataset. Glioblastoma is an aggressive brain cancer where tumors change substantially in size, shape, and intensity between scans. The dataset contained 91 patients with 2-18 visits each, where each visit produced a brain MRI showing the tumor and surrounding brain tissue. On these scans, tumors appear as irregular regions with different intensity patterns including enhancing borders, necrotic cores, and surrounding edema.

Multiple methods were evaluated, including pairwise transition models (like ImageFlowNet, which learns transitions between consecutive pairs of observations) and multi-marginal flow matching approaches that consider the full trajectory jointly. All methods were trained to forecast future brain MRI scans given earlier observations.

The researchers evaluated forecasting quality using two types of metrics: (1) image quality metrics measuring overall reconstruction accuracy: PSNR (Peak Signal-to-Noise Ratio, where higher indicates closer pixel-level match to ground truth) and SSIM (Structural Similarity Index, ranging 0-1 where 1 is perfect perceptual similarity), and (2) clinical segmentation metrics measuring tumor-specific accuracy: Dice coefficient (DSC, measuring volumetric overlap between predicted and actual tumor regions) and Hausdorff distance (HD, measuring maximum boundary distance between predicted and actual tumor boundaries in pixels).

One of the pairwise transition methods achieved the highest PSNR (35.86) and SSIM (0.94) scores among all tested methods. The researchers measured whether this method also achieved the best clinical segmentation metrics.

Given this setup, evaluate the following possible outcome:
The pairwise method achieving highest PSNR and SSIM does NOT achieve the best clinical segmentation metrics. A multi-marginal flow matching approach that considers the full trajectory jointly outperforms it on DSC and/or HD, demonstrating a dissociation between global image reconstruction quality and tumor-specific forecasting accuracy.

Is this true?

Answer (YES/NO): YES